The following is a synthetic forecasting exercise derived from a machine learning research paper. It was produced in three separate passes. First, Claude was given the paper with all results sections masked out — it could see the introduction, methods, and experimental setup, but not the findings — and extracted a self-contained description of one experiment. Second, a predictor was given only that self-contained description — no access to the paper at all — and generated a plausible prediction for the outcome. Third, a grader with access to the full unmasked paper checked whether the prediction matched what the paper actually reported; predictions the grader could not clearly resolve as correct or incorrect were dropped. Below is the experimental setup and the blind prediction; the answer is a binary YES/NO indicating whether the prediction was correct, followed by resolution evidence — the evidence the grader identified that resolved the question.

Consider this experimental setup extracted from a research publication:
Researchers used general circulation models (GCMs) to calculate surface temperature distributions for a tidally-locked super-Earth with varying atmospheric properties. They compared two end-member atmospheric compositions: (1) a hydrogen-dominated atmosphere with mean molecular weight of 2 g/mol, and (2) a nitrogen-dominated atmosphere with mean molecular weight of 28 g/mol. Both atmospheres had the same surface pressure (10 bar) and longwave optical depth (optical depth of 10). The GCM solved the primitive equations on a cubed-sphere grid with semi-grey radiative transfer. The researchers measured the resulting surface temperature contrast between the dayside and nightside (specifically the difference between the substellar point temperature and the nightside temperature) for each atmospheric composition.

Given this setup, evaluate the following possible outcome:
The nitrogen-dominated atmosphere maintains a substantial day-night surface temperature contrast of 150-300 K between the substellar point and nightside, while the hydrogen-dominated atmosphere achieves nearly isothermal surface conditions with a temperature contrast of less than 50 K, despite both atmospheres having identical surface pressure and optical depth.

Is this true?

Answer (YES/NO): NO